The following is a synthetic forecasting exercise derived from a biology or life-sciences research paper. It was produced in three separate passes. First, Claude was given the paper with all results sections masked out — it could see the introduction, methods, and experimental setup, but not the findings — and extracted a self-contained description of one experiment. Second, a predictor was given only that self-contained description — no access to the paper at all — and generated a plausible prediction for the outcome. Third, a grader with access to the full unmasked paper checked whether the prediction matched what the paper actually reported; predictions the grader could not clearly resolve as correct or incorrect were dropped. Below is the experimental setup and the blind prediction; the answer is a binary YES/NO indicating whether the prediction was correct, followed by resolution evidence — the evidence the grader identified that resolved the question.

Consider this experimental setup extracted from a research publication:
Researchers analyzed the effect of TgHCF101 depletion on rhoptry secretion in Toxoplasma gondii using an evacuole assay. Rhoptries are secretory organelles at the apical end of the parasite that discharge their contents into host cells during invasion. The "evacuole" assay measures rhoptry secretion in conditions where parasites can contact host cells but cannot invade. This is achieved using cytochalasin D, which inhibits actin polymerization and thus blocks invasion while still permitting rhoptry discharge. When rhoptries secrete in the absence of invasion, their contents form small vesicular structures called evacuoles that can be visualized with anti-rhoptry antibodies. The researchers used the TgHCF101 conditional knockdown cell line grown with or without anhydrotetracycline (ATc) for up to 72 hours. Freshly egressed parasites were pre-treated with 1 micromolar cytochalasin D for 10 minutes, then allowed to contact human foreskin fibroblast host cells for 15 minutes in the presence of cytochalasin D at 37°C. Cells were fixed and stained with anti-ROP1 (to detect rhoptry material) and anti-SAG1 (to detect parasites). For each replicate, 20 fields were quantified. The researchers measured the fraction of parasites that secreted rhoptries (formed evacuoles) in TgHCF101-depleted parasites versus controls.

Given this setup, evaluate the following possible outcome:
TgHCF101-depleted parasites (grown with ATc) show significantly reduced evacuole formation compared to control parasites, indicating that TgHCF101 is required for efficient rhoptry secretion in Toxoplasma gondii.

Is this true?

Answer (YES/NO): NO